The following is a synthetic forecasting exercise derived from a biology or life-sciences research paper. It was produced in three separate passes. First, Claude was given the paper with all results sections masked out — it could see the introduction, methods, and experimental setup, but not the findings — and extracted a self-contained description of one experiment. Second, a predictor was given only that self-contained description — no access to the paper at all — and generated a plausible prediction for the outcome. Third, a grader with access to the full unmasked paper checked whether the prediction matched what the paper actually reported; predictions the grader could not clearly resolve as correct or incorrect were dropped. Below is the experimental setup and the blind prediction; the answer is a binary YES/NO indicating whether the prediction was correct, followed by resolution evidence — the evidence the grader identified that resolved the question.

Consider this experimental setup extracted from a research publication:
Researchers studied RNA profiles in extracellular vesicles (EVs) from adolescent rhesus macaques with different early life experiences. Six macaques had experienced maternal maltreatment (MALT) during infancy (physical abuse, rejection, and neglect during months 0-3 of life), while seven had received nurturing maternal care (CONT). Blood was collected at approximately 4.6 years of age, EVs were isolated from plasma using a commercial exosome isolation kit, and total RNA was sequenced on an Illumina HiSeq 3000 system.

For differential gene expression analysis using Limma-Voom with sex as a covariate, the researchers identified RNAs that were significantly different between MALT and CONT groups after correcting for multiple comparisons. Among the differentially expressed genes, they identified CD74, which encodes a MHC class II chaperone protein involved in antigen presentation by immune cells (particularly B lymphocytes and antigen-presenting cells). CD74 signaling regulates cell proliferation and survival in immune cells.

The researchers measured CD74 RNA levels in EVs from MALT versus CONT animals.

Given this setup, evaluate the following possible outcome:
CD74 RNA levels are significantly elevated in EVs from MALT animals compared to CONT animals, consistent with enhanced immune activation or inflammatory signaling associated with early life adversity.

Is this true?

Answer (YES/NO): NO